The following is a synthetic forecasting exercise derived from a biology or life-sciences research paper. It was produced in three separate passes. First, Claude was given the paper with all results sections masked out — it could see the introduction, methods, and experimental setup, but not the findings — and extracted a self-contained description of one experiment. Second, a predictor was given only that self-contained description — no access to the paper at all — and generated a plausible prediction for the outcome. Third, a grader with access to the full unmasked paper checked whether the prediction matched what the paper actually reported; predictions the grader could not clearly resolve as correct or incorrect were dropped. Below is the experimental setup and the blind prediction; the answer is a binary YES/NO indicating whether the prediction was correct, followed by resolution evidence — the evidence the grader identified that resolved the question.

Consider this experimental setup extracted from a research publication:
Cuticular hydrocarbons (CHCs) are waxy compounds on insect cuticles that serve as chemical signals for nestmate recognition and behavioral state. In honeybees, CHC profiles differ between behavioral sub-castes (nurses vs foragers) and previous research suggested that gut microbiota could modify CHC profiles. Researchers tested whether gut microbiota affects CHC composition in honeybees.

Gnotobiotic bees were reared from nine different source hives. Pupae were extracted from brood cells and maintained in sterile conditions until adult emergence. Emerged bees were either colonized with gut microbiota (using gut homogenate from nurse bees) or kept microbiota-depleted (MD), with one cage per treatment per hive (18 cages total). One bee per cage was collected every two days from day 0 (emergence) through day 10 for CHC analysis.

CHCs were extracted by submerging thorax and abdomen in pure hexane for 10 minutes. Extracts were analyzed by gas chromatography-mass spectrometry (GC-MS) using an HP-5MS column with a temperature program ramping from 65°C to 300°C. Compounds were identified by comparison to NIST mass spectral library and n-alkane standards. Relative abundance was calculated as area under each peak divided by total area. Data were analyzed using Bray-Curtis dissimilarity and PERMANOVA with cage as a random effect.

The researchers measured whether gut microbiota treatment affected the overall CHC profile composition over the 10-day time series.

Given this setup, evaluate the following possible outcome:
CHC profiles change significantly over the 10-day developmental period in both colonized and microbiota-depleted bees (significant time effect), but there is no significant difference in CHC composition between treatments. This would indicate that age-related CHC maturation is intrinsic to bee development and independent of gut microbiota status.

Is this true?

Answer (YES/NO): YES